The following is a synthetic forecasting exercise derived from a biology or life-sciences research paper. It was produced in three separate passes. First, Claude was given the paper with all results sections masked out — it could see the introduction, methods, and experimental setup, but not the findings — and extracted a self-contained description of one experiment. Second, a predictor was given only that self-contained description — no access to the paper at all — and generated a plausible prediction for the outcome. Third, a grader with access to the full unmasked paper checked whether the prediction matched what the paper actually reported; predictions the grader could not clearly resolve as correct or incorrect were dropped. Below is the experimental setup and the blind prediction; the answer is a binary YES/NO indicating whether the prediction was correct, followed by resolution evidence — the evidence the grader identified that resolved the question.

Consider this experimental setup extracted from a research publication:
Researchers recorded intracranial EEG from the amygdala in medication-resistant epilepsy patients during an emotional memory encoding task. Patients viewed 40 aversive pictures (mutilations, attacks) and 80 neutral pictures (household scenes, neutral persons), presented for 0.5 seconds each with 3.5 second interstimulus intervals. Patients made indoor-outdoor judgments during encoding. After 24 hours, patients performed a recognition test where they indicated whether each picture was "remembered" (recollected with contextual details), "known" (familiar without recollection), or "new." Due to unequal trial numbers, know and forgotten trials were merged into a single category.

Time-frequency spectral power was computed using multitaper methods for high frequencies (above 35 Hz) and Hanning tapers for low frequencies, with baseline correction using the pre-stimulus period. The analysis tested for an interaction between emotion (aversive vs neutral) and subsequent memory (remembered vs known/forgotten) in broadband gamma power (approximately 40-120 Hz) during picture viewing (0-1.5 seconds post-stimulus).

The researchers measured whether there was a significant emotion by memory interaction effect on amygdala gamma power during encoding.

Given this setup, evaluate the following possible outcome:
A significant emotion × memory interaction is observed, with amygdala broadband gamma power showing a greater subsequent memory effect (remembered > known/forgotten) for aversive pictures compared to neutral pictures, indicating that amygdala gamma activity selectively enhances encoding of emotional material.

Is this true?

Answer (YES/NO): YES